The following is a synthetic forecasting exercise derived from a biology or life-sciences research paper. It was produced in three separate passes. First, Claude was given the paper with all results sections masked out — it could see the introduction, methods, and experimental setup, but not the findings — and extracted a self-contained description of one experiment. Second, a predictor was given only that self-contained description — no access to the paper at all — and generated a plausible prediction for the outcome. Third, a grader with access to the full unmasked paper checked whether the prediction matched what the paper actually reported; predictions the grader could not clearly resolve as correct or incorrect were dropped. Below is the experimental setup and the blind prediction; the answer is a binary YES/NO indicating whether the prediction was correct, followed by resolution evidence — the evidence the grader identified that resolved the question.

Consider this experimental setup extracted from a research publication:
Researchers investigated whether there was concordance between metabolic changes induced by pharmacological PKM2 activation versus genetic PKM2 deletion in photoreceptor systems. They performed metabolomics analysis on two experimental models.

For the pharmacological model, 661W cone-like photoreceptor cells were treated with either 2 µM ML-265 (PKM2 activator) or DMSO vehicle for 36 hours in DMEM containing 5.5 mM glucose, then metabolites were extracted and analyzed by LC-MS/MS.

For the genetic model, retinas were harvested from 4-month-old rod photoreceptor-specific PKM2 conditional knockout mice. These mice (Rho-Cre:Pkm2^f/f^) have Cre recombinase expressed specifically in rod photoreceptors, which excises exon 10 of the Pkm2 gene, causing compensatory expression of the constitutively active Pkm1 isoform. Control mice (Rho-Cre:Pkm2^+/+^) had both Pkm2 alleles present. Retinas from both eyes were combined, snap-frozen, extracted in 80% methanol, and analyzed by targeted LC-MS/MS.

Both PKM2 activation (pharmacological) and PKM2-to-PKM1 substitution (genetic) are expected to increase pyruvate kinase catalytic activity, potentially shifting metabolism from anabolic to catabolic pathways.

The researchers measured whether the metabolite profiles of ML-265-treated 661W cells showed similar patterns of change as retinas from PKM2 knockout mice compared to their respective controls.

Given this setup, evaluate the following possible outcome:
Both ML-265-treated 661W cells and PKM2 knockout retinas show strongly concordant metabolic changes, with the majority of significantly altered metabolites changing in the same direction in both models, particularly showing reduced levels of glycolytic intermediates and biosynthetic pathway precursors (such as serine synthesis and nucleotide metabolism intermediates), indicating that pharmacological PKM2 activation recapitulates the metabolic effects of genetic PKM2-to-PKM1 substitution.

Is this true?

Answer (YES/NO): NO